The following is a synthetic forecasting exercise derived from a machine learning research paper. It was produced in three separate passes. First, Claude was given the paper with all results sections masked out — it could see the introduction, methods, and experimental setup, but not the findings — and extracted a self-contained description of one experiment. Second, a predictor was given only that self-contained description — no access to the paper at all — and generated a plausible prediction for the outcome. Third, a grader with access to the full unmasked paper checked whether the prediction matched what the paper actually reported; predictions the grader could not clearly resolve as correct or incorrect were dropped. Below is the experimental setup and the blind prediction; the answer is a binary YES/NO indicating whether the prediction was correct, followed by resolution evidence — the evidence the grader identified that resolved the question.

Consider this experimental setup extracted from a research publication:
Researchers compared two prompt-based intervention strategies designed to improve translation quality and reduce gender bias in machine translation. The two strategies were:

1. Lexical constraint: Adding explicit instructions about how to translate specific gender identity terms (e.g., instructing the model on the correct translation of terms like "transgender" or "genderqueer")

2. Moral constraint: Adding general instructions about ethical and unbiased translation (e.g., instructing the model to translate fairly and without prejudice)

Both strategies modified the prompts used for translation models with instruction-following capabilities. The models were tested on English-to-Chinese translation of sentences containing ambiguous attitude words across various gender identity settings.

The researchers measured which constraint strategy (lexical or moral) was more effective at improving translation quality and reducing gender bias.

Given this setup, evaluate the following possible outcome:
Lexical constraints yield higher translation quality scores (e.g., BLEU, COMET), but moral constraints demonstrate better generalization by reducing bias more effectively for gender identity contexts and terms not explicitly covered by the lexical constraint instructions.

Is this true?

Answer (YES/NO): NO